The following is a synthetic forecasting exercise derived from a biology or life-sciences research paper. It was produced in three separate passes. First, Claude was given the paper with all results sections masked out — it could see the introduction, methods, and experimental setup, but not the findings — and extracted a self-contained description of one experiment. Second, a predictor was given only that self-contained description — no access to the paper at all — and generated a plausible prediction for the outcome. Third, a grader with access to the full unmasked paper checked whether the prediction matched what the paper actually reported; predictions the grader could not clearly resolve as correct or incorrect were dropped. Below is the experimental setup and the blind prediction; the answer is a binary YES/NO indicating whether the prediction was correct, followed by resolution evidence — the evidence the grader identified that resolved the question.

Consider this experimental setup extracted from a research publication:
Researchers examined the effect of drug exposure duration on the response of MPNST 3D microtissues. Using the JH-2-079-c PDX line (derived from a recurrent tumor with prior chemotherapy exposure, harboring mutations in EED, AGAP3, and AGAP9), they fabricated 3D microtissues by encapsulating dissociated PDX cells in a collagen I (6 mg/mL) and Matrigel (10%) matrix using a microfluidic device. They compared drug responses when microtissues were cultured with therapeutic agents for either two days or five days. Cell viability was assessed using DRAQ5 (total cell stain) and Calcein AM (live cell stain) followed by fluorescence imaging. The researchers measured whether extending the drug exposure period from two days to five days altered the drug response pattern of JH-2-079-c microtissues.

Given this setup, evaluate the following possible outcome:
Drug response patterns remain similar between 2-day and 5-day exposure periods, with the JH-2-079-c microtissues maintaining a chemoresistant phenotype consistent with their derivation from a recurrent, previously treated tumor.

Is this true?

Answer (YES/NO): NO